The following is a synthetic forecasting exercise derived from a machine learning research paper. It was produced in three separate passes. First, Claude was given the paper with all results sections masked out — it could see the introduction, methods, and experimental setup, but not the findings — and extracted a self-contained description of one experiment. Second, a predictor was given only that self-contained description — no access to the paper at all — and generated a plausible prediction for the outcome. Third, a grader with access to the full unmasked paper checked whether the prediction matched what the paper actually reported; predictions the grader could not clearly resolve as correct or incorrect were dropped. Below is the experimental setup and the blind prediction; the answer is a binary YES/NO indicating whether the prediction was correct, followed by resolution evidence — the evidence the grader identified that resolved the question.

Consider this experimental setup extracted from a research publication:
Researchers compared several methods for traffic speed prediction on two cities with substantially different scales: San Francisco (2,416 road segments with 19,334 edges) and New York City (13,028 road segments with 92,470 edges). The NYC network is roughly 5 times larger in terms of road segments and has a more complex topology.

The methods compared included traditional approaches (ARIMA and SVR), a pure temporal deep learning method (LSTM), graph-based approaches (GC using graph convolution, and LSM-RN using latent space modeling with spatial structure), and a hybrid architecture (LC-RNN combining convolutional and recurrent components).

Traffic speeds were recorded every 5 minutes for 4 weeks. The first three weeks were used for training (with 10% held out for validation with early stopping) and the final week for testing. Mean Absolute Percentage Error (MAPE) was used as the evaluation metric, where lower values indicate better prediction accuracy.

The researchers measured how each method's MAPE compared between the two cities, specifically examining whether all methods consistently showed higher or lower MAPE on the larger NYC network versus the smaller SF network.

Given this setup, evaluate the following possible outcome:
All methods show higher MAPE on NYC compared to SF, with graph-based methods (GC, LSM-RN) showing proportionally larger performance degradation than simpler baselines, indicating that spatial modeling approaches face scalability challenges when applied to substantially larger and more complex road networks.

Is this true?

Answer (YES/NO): YES